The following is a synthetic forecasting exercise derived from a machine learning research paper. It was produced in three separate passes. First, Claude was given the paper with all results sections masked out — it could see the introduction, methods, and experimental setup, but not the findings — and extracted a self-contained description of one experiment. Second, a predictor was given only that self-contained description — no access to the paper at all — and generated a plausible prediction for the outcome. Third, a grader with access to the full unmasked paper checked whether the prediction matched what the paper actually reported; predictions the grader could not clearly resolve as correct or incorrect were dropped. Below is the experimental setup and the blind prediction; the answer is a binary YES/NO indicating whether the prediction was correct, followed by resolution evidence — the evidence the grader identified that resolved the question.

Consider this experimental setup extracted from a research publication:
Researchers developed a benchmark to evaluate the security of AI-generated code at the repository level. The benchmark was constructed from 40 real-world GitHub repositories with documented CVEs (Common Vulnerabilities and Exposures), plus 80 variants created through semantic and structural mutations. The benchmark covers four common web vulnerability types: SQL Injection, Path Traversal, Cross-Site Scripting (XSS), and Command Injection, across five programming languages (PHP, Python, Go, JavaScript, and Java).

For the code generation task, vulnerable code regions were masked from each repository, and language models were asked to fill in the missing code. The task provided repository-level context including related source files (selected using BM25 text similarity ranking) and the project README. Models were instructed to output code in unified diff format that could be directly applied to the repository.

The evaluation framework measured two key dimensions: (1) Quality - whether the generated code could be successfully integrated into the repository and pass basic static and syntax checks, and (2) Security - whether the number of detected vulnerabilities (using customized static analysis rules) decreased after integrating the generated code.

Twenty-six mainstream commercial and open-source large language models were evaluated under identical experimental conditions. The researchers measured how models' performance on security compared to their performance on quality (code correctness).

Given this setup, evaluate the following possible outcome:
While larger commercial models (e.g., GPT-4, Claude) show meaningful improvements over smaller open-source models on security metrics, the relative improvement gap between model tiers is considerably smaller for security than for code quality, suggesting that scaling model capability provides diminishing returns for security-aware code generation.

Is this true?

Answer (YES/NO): NO